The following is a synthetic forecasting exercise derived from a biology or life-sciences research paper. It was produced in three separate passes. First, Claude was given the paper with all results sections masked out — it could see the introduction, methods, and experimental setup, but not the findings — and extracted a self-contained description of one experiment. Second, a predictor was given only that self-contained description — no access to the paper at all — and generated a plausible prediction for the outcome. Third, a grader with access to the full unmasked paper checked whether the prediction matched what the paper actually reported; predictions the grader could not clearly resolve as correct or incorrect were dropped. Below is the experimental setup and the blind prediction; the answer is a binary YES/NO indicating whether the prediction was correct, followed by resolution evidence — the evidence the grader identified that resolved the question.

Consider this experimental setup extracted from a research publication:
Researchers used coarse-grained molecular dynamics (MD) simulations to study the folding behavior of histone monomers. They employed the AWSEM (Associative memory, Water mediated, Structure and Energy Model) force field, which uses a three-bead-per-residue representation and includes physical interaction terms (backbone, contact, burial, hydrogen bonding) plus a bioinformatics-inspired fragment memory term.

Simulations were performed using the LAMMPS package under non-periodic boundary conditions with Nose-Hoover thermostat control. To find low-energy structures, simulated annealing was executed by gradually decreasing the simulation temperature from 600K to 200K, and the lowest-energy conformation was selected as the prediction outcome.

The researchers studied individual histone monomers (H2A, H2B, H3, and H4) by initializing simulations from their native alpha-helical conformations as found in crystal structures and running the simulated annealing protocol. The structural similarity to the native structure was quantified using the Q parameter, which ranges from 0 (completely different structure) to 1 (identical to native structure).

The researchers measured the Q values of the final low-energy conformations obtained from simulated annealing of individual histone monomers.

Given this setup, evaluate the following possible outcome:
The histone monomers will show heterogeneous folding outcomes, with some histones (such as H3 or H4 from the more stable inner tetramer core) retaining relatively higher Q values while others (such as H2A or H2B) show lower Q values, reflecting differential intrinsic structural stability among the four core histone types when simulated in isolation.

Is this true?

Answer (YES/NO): NO